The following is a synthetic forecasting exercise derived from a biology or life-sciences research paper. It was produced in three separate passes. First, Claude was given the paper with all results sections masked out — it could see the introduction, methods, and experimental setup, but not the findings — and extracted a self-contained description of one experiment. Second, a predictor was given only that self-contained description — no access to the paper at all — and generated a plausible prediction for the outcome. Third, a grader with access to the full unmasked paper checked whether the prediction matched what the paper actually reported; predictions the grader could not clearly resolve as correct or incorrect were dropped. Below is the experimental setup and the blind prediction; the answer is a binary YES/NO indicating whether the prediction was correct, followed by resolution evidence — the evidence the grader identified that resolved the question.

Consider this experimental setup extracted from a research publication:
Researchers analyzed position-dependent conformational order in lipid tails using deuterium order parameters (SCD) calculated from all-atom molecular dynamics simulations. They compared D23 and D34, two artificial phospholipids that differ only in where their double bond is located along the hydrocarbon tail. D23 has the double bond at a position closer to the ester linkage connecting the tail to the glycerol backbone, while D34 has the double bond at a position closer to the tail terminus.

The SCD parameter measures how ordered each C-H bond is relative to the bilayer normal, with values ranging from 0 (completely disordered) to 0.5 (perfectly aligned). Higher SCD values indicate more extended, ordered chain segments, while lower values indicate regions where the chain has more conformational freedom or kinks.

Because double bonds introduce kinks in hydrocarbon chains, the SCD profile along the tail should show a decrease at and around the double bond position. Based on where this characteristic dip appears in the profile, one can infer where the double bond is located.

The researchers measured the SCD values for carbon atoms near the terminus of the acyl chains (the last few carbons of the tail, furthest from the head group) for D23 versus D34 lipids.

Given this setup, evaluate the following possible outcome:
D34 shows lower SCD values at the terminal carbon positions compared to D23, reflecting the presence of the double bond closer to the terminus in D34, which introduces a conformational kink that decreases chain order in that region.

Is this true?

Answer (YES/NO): YES